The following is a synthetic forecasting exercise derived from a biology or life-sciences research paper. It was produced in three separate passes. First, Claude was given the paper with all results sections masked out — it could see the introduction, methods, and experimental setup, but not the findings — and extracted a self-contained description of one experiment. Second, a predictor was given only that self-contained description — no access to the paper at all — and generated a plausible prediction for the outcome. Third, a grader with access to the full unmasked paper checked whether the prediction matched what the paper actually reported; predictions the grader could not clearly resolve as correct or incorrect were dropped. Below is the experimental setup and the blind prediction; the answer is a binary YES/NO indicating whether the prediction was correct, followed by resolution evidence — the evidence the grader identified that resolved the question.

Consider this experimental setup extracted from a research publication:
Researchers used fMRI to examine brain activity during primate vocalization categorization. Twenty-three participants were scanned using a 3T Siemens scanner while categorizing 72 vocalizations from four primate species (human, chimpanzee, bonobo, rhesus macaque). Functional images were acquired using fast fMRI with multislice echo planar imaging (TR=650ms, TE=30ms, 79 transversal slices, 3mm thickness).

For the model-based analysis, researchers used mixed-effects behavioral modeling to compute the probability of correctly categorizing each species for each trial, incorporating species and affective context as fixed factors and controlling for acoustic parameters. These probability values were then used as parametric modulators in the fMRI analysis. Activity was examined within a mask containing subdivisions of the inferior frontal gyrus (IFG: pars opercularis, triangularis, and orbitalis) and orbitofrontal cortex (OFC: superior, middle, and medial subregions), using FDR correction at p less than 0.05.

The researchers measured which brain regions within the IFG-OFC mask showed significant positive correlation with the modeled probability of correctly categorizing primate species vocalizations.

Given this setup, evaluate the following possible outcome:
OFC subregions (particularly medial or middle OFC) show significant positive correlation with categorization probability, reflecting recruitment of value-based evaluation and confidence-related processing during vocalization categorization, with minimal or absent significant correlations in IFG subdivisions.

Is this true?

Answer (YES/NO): NO